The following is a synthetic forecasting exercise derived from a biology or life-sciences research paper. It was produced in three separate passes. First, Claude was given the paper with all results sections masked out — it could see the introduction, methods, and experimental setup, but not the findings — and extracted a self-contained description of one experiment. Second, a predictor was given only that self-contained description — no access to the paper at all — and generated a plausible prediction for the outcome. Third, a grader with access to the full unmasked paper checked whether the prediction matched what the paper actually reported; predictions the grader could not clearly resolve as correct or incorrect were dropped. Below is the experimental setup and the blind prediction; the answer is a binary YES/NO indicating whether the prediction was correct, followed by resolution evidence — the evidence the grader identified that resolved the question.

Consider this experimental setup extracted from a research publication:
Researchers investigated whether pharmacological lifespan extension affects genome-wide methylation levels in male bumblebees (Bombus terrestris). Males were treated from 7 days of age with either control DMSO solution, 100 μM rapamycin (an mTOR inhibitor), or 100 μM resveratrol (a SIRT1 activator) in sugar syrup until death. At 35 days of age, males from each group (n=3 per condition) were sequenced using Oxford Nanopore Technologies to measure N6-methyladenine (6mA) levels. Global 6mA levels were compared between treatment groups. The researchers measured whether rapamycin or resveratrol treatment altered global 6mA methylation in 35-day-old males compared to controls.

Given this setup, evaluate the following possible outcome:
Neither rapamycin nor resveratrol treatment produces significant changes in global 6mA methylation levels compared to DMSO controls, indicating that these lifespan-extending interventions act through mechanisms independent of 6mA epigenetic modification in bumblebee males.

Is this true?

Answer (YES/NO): YES